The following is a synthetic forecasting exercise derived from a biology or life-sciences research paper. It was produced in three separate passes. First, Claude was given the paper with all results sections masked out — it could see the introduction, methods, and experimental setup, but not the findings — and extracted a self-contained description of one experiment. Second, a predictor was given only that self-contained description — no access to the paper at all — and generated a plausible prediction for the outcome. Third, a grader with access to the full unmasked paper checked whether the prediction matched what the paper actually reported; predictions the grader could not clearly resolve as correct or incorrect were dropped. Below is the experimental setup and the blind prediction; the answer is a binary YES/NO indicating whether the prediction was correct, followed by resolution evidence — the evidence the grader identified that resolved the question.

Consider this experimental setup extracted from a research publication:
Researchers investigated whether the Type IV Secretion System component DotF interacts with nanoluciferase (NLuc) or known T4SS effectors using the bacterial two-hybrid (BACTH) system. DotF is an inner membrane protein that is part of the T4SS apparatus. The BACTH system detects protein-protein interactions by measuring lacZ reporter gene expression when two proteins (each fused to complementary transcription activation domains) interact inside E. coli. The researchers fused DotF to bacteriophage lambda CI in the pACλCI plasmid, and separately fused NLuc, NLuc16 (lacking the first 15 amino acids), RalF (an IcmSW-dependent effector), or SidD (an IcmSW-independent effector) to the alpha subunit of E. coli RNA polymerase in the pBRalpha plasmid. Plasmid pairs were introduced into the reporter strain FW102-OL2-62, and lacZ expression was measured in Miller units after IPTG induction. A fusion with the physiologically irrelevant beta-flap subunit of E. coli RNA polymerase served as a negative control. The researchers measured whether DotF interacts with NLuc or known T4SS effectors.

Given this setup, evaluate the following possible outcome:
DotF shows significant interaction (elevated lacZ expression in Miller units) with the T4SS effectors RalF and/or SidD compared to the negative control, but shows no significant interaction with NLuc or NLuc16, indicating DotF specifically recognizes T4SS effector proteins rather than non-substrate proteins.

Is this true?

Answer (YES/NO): NO